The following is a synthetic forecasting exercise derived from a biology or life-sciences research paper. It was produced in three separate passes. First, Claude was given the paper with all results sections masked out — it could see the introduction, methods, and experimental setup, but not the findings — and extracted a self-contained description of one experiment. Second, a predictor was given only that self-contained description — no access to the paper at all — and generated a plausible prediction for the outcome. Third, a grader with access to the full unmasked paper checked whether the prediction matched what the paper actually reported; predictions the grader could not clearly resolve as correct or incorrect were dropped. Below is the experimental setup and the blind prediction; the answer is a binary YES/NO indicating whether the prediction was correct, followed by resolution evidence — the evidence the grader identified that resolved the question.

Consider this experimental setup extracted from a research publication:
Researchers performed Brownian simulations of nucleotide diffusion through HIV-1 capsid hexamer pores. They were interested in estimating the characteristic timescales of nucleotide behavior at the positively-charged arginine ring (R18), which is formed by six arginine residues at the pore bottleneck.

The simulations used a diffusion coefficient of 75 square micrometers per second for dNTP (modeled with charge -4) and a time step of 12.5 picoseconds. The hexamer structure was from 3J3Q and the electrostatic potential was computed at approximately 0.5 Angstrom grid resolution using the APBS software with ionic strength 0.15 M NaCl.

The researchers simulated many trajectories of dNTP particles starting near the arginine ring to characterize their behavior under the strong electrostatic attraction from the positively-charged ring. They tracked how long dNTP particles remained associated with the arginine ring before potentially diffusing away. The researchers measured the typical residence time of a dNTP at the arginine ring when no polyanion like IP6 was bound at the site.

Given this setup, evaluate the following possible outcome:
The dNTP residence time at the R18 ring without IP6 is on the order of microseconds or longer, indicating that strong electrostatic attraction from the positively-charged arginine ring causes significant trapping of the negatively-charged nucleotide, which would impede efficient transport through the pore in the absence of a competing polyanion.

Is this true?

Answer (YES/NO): YES